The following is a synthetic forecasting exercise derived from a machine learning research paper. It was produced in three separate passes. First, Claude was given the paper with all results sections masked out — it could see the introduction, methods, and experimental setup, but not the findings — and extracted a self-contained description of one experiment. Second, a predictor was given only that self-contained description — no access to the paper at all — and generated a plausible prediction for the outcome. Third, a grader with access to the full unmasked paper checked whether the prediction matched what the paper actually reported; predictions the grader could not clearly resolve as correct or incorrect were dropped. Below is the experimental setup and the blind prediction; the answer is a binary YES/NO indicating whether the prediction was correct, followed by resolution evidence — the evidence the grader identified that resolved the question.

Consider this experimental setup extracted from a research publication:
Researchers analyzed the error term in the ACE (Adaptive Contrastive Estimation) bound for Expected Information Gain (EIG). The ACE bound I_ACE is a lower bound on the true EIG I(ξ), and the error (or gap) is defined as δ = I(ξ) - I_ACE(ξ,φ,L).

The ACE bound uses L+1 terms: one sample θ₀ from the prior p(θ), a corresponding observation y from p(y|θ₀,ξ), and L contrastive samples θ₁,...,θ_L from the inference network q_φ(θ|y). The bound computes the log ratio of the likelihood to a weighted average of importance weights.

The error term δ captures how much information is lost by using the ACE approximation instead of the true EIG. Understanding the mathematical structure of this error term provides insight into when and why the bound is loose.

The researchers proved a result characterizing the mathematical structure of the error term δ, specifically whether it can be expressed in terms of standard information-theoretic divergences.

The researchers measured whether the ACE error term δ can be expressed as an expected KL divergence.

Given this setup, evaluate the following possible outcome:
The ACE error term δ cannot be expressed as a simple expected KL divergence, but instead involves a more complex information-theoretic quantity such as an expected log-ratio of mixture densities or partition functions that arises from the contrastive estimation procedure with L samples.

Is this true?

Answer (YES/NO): NO